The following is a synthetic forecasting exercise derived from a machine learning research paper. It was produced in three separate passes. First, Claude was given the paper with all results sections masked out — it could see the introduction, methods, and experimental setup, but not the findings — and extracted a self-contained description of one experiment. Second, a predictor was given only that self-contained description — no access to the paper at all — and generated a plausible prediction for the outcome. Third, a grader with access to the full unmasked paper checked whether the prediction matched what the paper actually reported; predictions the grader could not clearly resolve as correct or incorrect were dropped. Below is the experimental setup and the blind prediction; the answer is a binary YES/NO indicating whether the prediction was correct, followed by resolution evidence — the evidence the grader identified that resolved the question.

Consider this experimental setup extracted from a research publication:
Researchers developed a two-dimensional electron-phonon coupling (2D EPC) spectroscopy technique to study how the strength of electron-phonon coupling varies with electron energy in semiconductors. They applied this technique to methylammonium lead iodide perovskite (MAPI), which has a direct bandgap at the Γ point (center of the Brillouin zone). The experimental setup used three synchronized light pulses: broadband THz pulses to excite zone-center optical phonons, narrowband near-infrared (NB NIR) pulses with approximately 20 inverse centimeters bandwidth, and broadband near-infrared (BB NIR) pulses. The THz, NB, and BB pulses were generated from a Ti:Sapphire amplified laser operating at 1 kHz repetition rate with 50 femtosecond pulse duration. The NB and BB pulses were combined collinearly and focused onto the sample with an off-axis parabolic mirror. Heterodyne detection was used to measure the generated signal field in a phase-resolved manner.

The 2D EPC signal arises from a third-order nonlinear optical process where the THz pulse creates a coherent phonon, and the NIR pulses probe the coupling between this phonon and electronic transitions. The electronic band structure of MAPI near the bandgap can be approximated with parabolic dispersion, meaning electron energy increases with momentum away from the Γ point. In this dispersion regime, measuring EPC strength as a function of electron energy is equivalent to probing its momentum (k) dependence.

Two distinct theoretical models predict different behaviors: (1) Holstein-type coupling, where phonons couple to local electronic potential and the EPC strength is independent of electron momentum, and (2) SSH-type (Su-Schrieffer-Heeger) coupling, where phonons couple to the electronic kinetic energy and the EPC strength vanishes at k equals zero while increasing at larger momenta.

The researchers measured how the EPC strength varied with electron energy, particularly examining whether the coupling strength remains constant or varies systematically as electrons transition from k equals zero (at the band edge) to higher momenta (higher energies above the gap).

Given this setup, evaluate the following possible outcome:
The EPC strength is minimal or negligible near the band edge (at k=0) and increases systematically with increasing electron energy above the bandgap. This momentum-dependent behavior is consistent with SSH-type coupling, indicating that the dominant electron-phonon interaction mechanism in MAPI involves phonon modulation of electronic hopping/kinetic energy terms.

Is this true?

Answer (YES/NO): YES